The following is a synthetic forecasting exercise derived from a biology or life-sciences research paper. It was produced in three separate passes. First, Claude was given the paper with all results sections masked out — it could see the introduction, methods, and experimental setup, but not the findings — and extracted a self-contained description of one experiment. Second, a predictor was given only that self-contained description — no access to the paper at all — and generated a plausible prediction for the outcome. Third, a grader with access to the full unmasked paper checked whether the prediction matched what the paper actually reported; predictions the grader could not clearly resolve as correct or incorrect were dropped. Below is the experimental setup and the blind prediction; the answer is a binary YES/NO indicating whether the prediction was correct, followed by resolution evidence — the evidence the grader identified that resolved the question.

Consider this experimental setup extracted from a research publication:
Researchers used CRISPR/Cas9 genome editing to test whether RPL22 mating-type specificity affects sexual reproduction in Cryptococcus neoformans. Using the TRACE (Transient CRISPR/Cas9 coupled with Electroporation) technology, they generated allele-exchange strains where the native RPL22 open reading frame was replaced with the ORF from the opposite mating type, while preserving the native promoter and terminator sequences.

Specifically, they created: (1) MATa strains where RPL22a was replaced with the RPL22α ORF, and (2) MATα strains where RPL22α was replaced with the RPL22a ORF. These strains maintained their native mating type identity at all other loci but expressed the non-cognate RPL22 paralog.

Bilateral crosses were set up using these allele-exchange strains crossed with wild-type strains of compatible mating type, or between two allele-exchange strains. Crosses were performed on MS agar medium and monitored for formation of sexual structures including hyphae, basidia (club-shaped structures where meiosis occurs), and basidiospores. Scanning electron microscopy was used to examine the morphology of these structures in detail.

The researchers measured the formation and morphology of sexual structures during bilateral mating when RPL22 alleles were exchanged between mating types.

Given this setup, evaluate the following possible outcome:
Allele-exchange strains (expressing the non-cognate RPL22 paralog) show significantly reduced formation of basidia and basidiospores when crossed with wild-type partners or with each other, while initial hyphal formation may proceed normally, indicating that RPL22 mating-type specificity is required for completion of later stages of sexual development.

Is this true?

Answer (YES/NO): NO